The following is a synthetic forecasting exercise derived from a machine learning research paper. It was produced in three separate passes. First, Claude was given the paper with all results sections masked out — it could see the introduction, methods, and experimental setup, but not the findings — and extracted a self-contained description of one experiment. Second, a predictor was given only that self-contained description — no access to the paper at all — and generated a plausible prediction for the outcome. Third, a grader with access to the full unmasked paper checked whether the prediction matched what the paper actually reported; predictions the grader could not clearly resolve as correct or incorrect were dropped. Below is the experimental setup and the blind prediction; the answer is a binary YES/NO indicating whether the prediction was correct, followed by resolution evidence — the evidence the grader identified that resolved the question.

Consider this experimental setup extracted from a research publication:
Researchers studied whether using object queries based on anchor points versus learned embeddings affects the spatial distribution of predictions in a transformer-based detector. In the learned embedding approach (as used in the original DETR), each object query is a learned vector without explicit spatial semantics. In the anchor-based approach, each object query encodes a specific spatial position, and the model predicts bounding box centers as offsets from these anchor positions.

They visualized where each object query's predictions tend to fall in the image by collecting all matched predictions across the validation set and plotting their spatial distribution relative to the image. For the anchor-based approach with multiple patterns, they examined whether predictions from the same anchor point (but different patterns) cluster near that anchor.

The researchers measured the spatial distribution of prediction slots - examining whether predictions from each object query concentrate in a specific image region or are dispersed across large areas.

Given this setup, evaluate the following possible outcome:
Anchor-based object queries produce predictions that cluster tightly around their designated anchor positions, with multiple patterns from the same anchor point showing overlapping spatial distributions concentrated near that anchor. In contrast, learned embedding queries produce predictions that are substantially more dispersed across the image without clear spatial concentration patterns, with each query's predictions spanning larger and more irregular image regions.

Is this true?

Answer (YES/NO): YES